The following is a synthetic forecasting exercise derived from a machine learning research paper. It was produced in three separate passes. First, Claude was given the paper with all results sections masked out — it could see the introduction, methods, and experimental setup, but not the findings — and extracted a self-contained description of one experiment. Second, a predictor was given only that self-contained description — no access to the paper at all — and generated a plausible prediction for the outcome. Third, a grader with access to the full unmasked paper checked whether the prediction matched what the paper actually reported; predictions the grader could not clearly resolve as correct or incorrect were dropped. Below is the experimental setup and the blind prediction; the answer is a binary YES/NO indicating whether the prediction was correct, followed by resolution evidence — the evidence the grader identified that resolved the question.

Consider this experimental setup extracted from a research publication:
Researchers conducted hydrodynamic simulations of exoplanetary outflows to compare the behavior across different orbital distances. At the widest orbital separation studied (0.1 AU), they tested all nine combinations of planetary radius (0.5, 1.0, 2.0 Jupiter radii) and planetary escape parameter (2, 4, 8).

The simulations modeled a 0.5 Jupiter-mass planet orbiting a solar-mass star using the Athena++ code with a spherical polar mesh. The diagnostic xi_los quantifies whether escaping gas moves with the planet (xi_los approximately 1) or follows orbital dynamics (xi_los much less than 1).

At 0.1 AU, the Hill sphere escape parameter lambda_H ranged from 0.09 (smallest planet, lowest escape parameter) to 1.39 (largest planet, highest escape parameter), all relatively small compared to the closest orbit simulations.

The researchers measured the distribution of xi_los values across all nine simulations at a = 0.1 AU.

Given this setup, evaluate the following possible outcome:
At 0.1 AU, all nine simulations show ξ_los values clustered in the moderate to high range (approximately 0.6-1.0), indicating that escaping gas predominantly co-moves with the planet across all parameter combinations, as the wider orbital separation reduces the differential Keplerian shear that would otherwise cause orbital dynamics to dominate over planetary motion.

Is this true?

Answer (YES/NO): NO